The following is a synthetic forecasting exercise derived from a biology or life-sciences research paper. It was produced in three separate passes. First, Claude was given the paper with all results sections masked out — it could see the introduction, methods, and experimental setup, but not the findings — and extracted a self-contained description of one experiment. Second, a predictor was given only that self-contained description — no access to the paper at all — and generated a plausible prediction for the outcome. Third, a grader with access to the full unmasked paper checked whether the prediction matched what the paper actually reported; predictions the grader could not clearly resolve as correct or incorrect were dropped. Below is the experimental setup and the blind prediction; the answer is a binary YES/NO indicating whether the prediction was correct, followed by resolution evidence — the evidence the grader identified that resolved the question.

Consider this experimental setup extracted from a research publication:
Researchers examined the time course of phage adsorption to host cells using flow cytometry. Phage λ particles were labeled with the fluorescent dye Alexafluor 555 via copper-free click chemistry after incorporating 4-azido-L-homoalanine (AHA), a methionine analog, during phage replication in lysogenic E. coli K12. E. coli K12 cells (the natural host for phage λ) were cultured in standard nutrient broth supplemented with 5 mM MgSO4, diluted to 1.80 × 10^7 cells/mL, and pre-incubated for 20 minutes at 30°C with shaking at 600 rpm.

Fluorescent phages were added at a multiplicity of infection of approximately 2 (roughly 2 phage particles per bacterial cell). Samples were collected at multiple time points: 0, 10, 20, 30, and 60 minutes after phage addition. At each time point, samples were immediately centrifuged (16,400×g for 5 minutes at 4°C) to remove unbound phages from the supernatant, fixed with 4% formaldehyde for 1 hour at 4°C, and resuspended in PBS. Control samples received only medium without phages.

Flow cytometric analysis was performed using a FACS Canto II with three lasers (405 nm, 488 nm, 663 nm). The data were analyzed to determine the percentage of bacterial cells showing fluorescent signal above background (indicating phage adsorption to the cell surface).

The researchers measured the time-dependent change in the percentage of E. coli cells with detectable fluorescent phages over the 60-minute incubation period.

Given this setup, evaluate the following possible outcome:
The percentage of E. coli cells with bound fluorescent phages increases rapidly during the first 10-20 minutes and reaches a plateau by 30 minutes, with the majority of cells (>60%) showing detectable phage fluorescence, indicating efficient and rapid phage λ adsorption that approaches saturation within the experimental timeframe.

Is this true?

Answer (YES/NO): NO